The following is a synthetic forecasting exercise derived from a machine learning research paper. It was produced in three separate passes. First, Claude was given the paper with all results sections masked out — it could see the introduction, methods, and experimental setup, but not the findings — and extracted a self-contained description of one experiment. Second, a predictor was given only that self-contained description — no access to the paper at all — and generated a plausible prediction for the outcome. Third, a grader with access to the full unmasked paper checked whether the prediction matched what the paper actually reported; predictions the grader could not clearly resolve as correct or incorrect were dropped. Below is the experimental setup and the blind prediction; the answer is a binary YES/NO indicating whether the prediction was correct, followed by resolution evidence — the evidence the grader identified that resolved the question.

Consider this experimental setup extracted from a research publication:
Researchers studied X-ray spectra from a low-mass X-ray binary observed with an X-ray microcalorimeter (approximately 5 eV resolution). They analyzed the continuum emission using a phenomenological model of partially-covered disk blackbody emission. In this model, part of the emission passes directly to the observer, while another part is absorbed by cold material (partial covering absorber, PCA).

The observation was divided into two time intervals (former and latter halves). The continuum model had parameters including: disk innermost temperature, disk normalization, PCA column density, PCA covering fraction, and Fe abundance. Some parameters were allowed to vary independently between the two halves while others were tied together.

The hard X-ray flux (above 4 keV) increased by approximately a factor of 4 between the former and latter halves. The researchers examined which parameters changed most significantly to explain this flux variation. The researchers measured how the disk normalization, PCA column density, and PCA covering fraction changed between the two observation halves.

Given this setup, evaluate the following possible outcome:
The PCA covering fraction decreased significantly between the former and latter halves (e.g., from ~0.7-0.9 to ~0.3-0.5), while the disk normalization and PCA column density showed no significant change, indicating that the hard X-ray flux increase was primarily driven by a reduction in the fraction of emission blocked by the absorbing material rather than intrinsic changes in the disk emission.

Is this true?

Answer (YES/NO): NO